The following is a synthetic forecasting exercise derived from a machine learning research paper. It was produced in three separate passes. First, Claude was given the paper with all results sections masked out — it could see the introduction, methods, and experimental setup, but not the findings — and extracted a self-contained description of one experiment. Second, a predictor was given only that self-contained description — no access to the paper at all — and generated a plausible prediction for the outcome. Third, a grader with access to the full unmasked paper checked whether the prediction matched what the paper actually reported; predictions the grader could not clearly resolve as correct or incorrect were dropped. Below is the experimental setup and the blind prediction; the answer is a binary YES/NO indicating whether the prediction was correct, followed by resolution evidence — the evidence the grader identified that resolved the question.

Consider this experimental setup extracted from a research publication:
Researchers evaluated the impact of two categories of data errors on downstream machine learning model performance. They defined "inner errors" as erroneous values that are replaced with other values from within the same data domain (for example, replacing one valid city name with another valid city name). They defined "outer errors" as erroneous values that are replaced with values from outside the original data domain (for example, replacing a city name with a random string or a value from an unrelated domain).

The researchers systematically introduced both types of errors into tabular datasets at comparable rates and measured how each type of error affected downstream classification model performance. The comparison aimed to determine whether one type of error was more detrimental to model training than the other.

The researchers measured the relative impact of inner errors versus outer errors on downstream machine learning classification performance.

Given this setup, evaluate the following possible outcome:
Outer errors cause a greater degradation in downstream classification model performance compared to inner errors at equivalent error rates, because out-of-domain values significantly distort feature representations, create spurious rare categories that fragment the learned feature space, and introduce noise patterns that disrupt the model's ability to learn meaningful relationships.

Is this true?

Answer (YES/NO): NO